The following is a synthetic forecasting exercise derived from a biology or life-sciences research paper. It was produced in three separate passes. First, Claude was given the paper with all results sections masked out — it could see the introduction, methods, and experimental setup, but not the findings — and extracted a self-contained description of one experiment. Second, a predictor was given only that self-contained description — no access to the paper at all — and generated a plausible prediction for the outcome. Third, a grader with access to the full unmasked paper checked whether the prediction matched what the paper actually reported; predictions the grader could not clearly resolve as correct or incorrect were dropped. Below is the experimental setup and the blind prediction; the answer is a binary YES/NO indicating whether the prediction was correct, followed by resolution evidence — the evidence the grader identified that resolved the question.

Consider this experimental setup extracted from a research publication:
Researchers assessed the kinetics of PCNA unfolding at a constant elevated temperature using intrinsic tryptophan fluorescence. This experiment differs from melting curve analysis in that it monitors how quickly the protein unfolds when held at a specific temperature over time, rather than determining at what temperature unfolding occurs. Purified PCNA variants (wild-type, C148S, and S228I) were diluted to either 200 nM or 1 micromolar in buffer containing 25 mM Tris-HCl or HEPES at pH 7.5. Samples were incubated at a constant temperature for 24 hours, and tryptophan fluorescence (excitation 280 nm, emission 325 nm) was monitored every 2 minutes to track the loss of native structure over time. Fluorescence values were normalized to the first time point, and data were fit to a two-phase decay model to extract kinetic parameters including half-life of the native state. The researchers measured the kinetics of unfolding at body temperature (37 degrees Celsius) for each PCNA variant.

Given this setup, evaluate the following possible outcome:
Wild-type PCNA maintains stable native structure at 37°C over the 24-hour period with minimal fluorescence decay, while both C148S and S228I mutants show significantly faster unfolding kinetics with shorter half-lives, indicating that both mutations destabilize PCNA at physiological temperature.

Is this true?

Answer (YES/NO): YES